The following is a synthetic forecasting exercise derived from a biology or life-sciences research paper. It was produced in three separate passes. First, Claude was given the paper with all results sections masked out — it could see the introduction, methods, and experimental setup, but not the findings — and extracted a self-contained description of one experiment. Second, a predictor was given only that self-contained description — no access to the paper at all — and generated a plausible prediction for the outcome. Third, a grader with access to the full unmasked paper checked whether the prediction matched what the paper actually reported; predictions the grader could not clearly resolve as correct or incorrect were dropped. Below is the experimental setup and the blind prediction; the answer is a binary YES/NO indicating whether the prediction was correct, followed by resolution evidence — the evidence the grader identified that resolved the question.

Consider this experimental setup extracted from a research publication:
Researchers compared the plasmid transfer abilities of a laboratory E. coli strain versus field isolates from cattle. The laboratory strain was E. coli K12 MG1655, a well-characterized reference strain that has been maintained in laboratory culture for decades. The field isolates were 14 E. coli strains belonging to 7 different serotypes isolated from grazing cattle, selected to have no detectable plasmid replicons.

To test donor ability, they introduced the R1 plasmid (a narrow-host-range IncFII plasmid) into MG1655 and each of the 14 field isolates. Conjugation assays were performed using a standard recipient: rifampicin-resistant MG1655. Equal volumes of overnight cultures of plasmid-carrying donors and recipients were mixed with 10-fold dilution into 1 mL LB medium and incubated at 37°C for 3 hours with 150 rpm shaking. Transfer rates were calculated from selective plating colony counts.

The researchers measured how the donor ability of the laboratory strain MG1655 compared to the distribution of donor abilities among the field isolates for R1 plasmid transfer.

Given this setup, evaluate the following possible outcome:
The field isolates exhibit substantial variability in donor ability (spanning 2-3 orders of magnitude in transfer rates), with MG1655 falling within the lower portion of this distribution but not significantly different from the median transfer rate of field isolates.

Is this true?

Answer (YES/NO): NO